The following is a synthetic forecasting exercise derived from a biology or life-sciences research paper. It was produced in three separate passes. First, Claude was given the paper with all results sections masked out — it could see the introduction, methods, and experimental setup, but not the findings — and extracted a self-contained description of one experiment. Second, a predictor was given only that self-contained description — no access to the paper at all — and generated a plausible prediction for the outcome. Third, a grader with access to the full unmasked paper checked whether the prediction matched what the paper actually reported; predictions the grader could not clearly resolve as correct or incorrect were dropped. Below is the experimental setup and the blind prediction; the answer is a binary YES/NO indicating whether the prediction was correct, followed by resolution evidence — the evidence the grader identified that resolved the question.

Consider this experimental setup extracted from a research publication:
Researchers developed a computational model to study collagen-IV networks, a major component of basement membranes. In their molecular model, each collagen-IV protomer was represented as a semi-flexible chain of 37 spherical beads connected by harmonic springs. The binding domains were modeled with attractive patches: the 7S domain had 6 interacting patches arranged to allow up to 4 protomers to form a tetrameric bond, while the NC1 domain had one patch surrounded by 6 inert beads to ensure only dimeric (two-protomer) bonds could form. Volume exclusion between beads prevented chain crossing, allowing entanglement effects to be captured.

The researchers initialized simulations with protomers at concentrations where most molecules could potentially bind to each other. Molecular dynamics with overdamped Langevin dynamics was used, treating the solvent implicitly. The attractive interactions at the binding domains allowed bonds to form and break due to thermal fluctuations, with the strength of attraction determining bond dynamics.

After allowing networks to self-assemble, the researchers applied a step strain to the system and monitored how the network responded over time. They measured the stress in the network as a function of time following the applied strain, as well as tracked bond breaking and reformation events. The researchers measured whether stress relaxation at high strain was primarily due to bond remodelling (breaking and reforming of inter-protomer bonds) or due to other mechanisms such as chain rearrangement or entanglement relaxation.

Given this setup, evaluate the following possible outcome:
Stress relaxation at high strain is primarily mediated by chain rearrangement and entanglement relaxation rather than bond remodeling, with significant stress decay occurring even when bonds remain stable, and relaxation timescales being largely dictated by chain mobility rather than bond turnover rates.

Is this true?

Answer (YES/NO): NO